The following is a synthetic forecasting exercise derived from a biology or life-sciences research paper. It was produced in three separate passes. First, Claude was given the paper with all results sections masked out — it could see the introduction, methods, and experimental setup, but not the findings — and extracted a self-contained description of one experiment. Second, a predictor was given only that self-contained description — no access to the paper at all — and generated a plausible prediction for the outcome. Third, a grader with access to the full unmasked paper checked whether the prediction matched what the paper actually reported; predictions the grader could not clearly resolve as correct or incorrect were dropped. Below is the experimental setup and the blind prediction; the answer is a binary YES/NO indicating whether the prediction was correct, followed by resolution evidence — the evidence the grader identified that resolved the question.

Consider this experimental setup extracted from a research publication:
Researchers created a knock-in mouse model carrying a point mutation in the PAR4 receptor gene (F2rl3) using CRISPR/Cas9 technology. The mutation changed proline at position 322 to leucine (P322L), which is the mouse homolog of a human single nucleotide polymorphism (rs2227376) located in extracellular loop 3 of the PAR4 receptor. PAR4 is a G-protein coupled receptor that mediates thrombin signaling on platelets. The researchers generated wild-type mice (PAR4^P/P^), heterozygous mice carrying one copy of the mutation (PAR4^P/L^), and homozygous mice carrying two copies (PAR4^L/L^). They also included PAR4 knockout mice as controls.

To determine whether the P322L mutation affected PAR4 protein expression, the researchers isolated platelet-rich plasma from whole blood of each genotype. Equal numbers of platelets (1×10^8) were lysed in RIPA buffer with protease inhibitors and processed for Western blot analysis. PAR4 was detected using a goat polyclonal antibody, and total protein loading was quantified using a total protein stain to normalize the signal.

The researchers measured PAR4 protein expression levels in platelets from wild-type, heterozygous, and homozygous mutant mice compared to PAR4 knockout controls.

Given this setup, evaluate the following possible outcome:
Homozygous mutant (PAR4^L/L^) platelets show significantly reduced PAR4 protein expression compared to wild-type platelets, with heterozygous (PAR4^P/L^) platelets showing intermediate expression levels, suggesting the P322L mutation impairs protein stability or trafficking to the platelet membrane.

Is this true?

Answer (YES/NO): NO